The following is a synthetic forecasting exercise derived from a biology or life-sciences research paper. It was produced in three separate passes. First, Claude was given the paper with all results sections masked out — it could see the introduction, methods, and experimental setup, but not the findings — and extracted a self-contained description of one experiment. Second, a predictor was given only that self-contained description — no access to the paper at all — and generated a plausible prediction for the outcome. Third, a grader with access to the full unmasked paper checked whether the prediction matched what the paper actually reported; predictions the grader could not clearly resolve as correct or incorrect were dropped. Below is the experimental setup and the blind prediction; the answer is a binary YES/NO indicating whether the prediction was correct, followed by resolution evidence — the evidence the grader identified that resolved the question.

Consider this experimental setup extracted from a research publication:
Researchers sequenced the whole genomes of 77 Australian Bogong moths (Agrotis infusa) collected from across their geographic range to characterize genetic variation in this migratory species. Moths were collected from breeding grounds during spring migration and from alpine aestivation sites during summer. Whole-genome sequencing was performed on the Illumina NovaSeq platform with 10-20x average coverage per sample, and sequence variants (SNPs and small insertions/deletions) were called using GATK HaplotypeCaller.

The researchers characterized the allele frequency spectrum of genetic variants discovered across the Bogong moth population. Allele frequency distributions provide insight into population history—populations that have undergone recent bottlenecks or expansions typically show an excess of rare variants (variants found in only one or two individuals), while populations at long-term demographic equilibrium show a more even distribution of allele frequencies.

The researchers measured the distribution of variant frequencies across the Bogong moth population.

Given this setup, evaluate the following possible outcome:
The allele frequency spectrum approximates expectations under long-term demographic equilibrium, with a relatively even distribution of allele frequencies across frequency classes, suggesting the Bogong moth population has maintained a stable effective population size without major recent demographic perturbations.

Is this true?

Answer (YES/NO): NO